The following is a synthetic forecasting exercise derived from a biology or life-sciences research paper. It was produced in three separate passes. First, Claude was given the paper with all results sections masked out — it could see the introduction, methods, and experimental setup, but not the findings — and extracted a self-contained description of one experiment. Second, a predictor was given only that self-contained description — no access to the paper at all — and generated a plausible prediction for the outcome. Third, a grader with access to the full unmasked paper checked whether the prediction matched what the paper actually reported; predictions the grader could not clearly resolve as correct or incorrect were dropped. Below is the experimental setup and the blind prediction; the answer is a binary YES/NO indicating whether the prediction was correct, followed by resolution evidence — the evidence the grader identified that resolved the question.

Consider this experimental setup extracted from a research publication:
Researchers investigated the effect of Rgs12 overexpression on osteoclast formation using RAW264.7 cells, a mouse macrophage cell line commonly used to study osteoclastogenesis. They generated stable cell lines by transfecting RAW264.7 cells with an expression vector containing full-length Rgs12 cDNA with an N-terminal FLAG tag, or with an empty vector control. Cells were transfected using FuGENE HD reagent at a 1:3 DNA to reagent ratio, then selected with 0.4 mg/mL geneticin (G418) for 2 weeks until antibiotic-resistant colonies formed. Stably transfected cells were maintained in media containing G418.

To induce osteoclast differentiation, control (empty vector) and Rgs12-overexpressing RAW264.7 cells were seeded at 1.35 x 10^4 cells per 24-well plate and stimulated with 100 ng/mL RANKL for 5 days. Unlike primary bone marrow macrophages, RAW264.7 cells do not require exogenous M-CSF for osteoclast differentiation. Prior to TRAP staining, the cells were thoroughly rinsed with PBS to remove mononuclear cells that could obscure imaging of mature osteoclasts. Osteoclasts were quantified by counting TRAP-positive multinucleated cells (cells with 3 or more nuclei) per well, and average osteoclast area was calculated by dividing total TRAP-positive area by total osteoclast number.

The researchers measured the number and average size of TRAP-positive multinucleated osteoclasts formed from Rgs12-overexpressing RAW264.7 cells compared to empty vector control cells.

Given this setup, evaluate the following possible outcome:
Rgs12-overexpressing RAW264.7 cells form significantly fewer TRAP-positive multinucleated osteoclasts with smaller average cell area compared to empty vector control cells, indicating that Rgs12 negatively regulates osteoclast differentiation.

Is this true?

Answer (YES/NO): NO